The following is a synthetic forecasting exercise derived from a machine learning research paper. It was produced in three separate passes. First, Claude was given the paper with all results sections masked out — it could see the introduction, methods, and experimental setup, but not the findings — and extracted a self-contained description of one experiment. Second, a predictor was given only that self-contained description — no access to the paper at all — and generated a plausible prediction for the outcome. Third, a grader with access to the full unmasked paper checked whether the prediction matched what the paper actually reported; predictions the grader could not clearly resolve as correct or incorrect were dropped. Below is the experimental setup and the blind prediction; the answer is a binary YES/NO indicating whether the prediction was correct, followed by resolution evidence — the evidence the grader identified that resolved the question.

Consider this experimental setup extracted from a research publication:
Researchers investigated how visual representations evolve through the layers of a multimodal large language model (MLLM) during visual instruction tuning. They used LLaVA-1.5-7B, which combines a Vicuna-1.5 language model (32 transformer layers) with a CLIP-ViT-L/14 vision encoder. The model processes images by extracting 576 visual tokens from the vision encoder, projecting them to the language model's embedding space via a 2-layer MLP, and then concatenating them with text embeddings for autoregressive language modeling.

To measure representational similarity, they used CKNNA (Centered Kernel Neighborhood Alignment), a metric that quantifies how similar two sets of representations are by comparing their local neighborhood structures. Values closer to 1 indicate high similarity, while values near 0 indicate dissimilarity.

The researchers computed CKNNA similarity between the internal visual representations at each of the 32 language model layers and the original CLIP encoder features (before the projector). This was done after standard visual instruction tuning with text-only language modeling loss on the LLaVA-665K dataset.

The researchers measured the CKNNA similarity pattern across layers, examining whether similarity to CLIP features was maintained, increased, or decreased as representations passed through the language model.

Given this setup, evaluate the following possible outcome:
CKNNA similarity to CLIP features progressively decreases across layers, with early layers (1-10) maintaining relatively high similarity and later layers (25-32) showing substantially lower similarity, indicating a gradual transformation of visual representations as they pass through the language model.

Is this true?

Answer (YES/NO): NO